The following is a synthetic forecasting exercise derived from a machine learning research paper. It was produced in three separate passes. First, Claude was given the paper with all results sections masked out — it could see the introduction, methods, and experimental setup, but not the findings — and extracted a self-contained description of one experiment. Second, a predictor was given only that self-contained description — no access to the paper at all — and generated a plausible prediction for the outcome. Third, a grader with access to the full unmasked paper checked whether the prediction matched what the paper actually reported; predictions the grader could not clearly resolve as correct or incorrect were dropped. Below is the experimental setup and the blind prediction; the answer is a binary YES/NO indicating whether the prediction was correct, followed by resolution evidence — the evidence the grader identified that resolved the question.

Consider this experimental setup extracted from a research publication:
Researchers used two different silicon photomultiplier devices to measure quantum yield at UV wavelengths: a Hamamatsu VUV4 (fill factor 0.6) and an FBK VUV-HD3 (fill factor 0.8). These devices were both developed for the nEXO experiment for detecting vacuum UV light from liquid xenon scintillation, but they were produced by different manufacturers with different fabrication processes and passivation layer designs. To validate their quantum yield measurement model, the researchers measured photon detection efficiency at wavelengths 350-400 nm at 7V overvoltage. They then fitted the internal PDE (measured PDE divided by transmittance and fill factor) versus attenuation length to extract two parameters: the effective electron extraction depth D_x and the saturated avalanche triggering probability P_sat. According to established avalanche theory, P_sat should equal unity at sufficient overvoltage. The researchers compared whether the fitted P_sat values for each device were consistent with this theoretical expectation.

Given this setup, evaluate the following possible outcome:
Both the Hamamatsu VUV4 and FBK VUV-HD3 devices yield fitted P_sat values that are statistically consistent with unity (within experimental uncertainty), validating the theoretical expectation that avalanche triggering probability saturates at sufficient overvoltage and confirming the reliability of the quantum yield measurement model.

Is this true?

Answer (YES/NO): NO